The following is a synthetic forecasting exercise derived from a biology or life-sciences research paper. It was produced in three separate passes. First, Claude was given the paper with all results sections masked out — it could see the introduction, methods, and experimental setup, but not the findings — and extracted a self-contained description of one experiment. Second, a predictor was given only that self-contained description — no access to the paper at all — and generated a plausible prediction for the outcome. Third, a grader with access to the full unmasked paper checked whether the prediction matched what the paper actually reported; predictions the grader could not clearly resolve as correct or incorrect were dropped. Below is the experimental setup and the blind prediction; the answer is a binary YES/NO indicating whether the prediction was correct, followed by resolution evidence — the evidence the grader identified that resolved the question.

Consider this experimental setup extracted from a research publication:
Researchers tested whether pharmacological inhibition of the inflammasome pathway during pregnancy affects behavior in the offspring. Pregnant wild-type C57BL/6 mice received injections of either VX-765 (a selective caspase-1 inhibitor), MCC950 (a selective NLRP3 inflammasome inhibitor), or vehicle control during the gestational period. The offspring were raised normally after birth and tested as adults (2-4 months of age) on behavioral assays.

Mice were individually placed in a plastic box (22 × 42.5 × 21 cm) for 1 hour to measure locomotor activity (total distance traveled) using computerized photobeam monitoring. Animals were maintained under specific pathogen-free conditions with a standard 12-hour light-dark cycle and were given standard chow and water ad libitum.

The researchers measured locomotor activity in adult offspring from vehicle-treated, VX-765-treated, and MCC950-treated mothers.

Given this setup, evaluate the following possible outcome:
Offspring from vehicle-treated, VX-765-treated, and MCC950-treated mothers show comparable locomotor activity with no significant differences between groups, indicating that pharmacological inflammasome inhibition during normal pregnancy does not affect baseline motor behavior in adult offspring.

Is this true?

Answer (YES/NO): NO